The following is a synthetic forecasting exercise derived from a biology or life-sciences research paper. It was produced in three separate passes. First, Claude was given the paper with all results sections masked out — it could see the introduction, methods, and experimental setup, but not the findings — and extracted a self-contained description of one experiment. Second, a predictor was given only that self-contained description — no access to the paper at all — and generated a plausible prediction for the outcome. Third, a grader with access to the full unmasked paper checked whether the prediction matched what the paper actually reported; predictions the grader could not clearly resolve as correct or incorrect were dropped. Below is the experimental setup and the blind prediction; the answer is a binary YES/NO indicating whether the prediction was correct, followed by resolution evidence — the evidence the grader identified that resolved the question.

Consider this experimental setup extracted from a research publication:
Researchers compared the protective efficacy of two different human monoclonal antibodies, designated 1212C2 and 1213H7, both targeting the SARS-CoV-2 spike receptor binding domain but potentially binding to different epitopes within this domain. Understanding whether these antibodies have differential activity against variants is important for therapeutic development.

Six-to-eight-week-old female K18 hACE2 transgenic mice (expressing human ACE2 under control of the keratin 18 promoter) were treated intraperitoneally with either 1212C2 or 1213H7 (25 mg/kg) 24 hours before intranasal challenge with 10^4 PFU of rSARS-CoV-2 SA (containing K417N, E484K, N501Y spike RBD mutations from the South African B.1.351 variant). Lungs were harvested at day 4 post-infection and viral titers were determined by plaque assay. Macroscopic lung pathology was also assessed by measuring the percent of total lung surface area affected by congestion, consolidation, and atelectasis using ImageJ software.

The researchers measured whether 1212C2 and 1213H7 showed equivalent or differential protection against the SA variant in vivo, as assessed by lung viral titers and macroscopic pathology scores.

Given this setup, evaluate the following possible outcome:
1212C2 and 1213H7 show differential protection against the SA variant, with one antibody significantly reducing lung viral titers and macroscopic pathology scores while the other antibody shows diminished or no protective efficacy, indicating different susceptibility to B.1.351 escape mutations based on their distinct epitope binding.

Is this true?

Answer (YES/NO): YES